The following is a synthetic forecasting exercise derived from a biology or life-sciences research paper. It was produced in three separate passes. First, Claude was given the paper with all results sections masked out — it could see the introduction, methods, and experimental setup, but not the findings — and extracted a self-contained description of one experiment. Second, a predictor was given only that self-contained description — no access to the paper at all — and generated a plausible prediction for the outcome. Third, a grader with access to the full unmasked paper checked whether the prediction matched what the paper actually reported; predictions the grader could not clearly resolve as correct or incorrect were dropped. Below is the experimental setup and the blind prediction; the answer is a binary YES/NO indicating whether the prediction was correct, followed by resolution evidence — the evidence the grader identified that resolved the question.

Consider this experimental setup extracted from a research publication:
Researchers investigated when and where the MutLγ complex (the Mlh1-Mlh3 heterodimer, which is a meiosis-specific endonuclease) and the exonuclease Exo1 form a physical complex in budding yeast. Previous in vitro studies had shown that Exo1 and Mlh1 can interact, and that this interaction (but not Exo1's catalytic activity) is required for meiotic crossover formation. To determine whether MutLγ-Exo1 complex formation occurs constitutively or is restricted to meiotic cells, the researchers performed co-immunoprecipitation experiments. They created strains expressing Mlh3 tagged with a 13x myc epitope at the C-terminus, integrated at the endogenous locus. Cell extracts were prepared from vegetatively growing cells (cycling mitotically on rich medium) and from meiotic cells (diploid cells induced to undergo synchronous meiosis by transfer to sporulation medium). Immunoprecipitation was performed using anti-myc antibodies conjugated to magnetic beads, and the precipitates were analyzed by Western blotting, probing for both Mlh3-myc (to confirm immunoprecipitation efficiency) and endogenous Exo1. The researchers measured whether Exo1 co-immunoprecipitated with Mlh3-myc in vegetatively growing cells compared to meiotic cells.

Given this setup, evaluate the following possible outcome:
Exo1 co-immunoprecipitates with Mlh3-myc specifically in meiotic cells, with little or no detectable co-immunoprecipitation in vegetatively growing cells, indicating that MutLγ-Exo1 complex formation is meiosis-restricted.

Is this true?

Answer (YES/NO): NO